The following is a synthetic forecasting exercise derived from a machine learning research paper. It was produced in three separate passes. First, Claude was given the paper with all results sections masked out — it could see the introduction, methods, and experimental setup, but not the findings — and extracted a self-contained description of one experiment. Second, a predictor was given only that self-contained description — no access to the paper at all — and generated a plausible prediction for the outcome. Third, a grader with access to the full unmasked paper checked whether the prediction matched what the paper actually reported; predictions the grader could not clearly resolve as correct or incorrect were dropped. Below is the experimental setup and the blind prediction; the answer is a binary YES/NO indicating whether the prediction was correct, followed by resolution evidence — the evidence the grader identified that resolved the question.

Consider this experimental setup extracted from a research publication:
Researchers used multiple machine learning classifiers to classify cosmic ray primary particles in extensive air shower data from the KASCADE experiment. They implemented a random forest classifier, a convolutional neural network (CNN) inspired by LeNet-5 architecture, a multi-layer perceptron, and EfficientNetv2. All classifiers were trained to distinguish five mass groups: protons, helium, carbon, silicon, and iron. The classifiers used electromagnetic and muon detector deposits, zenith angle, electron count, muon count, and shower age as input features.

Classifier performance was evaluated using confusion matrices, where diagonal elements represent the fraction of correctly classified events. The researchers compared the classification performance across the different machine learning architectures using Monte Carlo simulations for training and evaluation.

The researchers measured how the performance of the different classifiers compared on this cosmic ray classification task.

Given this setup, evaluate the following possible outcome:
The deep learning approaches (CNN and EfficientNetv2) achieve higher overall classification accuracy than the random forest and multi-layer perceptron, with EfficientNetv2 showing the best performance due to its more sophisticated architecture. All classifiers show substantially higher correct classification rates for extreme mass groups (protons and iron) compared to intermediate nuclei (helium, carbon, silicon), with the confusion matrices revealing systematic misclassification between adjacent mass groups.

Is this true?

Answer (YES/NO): NO